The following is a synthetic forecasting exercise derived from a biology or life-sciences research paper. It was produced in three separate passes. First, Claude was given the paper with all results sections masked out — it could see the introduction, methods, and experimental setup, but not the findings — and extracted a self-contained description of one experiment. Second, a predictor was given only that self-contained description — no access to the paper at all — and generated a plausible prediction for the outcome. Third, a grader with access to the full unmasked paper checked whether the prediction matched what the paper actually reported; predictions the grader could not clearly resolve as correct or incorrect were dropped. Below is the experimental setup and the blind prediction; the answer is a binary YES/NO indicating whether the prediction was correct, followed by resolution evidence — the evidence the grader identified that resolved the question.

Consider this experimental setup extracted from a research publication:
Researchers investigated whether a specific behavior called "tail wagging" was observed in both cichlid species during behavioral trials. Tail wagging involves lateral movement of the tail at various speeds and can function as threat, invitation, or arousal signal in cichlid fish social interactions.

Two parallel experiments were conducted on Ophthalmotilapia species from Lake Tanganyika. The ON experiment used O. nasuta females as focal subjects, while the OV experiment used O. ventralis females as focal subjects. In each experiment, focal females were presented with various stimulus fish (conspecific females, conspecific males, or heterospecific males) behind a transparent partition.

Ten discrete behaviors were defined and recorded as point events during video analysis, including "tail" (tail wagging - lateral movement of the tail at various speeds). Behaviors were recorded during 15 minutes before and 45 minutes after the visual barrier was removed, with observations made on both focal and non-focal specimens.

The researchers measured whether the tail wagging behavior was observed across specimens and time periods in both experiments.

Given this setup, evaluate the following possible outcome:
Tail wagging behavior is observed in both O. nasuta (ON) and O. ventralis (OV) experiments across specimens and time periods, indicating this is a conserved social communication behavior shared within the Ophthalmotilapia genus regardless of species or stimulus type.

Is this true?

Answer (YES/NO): NO